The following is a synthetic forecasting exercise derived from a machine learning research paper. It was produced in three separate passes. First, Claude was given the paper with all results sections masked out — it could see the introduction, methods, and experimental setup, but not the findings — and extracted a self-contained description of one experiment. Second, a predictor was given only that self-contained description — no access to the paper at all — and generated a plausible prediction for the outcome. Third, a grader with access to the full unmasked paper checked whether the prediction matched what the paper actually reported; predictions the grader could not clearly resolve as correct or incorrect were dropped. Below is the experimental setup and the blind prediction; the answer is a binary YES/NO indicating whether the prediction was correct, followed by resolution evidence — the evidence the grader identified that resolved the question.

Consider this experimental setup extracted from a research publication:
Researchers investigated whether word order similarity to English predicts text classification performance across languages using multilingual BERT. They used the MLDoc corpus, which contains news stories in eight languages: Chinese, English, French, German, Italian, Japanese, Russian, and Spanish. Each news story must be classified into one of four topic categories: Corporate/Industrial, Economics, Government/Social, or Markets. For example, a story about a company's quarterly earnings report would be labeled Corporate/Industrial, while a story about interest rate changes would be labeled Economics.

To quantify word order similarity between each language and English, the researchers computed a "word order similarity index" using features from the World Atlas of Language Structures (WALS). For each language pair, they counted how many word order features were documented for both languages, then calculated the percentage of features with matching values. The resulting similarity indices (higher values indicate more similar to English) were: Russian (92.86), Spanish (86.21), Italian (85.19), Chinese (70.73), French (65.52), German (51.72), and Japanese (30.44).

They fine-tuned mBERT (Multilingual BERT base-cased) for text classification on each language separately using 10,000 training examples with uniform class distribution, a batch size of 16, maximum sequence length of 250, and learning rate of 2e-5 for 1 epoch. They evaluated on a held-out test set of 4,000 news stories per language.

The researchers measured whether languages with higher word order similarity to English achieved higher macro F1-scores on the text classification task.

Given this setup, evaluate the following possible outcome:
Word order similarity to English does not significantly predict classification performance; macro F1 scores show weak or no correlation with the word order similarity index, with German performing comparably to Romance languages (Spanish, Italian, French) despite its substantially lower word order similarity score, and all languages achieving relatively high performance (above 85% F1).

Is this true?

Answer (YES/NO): NO